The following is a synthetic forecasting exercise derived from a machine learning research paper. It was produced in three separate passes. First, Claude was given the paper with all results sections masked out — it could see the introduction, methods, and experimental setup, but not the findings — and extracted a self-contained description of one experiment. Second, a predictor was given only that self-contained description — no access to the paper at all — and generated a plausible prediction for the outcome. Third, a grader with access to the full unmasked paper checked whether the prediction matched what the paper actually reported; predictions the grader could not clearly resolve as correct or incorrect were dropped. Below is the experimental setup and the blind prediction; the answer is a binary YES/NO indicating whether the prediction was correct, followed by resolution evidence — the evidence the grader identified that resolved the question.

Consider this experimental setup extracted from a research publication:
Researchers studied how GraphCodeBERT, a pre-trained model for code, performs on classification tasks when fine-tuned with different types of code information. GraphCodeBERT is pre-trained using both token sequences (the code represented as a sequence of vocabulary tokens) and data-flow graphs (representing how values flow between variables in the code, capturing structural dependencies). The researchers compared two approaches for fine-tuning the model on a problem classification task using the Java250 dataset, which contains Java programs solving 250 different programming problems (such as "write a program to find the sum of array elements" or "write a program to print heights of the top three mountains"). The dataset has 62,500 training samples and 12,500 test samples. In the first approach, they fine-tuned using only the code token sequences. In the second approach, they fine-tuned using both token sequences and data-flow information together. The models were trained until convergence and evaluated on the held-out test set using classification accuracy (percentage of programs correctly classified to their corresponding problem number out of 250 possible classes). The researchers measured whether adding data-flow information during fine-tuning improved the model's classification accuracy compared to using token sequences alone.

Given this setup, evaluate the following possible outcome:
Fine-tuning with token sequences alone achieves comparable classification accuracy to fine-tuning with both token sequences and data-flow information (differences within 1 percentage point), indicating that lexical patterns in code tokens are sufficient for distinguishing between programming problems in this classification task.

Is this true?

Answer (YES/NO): NO